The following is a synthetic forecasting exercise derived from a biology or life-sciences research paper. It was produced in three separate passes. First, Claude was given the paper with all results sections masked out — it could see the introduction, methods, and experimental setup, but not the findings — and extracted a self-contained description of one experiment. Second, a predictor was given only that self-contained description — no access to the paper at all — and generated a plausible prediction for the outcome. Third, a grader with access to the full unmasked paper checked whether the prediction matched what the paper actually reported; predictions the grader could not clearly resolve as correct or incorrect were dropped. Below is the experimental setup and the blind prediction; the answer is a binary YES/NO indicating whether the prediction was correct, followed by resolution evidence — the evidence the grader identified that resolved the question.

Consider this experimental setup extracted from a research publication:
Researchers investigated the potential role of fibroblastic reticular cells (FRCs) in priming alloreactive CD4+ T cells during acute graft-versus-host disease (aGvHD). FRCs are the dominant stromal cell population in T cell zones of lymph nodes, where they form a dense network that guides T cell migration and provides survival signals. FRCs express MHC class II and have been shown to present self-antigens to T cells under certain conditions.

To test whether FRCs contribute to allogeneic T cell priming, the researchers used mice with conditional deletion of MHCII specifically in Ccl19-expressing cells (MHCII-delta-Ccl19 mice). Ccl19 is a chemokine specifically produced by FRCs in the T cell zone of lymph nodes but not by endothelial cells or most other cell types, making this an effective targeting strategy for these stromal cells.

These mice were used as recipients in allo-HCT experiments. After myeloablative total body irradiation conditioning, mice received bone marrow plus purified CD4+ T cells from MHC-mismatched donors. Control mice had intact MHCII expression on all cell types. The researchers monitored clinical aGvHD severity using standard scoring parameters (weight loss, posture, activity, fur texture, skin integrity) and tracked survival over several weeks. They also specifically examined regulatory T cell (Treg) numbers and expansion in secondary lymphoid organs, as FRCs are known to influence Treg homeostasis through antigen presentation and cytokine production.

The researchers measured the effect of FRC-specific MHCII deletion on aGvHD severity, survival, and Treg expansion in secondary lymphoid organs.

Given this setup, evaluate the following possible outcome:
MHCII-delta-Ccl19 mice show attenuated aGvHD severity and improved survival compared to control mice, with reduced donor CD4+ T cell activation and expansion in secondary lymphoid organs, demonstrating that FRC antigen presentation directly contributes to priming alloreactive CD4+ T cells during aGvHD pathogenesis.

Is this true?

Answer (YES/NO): NO